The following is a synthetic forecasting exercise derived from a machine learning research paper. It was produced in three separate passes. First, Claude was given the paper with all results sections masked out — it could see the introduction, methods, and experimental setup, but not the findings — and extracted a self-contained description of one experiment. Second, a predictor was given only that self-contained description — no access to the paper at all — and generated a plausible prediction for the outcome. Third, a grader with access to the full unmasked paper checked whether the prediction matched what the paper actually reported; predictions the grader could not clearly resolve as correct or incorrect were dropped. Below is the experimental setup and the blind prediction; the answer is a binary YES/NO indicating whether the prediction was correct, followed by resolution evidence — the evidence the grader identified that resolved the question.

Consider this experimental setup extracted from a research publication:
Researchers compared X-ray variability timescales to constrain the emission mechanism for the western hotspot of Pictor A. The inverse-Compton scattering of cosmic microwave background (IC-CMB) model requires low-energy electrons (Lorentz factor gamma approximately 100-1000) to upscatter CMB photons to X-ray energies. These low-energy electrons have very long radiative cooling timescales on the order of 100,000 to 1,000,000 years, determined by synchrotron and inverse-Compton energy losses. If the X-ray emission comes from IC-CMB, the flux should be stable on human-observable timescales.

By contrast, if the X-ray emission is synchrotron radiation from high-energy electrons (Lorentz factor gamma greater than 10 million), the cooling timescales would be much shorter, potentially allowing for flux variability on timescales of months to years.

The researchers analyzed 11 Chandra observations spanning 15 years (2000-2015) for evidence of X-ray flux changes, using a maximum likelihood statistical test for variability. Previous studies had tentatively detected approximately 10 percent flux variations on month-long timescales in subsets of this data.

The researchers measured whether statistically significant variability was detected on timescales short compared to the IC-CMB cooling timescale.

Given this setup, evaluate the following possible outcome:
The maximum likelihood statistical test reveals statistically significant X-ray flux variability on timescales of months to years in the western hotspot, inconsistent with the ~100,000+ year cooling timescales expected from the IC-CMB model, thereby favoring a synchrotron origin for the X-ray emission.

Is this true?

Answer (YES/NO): YES